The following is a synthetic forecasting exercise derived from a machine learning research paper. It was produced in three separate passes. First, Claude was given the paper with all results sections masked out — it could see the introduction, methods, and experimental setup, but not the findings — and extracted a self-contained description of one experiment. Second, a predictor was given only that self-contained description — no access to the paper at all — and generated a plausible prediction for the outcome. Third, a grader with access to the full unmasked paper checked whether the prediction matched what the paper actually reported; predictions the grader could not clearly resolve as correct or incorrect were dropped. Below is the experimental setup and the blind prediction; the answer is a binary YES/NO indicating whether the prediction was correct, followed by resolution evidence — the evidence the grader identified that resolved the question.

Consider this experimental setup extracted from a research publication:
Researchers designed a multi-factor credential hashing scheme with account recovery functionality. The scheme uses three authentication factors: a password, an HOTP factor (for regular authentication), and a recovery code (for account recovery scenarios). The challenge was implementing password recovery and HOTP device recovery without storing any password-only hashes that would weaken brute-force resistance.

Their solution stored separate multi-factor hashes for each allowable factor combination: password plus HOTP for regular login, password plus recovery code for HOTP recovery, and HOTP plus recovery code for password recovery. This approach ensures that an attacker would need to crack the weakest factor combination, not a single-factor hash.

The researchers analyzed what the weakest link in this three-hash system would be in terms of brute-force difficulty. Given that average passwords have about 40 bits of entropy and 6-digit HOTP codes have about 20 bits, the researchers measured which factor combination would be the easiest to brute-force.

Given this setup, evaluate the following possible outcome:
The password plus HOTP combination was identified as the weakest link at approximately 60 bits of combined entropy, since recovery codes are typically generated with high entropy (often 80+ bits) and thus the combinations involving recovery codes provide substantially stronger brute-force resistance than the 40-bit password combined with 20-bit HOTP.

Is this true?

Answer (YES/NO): YES